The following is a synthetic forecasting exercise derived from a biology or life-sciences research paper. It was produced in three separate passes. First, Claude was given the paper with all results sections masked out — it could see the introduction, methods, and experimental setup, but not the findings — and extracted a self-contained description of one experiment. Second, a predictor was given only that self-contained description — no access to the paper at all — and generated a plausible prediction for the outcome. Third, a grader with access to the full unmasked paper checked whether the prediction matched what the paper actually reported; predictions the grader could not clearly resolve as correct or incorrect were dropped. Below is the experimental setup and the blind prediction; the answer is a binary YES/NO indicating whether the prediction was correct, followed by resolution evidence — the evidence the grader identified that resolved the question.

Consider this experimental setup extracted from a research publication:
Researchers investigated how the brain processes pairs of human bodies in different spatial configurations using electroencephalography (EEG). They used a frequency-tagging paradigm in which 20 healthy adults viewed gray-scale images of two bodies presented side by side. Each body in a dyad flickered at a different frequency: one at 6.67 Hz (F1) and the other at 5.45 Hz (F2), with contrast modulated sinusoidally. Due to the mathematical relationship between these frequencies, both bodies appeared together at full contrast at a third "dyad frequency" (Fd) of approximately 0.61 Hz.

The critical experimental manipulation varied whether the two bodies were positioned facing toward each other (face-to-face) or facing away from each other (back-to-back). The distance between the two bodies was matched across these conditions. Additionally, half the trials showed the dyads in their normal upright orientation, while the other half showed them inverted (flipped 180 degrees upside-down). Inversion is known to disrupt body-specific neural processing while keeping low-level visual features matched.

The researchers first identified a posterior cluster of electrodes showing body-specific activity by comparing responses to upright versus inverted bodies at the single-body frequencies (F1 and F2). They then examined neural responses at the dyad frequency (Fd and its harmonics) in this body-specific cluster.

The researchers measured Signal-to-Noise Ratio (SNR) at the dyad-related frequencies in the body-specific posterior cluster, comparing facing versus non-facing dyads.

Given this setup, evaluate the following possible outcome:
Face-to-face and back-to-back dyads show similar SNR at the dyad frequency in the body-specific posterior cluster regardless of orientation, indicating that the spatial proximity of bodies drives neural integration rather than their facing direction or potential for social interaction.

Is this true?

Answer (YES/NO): NO